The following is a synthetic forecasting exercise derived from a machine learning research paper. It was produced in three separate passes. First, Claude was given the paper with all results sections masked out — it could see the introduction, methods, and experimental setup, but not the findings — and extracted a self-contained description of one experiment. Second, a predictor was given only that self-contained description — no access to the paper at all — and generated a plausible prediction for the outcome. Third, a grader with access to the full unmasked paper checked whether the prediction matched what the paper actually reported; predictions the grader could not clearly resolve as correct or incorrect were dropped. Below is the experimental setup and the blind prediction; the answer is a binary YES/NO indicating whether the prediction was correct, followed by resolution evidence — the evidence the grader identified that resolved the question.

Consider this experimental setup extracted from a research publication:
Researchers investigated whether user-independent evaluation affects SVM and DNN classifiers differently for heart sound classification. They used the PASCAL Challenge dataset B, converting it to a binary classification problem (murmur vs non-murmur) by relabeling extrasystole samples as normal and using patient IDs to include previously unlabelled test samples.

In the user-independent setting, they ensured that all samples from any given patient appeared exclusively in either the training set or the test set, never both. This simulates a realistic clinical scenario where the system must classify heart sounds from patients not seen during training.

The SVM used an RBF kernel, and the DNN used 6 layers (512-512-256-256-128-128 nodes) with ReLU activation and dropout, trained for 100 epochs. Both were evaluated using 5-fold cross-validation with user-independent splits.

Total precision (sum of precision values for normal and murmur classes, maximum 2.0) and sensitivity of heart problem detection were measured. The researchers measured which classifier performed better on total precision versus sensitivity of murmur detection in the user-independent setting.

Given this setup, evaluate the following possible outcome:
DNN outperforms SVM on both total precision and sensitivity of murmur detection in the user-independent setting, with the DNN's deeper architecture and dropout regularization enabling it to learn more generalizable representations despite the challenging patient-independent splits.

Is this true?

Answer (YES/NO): NO